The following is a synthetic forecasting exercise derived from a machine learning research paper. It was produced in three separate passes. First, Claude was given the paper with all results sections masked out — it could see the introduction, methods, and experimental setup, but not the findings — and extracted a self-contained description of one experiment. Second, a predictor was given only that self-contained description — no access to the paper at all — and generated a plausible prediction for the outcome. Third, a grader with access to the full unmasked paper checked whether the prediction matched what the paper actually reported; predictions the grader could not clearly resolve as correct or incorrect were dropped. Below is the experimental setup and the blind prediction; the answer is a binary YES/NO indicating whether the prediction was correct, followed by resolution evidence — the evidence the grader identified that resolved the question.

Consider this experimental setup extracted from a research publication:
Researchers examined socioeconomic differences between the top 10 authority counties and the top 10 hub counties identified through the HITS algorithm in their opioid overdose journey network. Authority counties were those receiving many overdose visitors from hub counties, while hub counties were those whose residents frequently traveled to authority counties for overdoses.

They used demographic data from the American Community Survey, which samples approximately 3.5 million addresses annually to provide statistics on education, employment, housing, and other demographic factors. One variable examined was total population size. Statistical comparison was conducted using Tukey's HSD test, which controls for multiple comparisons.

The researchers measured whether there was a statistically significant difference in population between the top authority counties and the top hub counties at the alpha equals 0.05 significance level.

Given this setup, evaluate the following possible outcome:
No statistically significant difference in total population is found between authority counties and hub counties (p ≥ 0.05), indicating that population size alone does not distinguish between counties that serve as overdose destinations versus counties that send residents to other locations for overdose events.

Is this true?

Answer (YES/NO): NO